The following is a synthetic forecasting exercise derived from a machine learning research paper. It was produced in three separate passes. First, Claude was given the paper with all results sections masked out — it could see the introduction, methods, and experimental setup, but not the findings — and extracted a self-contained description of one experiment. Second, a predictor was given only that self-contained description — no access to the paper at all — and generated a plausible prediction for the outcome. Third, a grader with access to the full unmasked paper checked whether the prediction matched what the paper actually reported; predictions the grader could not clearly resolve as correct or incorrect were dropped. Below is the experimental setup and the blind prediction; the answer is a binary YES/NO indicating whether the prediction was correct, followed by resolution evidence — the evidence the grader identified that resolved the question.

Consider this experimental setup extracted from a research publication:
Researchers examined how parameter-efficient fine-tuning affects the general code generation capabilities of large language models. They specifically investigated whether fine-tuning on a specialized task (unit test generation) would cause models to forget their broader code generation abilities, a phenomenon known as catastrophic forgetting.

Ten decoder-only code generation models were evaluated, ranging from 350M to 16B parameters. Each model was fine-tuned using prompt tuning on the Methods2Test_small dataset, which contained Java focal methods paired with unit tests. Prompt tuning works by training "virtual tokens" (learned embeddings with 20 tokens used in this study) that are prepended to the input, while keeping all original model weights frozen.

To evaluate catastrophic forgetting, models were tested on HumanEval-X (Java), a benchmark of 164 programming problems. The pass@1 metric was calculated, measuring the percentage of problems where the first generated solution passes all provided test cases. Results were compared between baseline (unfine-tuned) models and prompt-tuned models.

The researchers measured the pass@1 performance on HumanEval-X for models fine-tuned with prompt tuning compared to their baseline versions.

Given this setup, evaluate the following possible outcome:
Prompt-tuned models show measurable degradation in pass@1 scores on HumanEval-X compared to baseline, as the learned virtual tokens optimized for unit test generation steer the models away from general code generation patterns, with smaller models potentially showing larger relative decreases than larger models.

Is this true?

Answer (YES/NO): NO